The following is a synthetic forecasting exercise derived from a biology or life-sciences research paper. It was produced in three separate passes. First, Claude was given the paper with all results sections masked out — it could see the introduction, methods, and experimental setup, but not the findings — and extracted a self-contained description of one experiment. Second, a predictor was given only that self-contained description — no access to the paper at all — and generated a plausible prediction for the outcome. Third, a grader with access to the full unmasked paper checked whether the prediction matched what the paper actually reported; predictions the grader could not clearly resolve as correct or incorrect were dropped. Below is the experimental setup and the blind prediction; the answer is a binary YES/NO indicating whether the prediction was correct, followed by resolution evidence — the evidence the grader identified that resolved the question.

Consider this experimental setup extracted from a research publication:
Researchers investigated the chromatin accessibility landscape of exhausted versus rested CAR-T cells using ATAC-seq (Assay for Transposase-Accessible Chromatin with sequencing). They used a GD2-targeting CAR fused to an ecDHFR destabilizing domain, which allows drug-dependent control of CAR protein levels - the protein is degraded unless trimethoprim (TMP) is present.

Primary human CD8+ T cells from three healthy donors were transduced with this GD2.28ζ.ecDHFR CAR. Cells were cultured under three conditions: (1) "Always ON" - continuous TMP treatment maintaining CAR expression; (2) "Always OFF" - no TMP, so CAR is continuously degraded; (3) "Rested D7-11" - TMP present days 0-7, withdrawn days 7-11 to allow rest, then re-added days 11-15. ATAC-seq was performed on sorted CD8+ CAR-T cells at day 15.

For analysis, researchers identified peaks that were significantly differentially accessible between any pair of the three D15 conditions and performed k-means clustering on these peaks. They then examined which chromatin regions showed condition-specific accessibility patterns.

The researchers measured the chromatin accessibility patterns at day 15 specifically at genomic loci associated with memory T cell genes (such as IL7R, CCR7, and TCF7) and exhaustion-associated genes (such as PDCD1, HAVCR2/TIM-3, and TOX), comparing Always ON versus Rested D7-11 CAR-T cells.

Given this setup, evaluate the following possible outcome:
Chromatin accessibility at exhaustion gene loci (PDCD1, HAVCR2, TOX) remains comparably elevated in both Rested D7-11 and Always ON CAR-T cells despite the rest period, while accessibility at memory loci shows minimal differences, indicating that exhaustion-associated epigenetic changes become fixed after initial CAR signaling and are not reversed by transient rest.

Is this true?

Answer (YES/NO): NO